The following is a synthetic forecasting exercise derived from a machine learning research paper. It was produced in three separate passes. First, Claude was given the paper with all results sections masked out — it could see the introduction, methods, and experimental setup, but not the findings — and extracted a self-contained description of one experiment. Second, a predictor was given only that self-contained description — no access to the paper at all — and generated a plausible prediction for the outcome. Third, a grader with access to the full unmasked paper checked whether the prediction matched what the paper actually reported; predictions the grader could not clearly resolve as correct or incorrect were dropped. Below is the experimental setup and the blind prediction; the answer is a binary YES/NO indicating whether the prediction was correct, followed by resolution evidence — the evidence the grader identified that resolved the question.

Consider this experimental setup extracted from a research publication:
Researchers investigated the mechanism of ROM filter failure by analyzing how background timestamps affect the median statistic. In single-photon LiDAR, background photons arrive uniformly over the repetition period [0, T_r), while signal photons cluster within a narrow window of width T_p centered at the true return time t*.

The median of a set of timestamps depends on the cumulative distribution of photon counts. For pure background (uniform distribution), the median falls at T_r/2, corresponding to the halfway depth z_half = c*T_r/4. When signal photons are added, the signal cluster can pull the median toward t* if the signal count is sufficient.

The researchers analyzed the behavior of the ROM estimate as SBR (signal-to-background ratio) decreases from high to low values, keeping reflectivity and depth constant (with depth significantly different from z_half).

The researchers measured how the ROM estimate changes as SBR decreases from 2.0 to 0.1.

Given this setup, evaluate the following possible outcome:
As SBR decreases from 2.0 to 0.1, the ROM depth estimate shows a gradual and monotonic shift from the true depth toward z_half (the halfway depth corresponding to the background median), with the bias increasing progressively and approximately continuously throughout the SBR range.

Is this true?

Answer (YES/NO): NO